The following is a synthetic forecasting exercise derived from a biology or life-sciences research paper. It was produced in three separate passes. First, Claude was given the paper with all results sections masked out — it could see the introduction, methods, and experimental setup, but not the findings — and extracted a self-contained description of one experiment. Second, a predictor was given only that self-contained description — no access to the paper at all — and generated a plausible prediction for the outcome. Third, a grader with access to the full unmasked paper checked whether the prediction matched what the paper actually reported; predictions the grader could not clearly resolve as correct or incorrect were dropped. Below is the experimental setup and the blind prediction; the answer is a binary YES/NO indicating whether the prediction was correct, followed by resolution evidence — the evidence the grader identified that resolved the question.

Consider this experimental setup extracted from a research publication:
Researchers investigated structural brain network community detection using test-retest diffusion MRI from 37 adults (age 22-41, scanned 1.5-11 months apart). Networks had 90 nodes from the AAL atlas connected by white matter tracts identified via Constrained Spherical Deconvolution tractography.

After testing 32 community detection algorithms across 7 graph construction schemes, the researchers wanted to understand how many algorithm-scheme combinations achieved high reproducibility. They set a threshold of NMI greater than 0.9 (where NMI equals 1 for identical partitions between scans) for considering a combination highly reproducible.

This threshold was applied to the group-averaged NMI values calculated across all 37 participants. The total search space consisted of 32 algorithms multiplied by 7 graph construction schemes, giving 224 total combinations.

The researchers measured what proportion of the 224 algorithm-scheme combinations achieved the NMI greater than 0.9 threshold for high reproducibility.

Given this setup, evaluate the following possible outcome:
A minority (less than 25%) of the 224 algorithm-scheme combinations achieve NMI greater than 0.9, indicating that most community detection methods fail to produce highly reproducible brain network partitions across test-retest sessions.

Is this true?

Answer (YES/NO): YES